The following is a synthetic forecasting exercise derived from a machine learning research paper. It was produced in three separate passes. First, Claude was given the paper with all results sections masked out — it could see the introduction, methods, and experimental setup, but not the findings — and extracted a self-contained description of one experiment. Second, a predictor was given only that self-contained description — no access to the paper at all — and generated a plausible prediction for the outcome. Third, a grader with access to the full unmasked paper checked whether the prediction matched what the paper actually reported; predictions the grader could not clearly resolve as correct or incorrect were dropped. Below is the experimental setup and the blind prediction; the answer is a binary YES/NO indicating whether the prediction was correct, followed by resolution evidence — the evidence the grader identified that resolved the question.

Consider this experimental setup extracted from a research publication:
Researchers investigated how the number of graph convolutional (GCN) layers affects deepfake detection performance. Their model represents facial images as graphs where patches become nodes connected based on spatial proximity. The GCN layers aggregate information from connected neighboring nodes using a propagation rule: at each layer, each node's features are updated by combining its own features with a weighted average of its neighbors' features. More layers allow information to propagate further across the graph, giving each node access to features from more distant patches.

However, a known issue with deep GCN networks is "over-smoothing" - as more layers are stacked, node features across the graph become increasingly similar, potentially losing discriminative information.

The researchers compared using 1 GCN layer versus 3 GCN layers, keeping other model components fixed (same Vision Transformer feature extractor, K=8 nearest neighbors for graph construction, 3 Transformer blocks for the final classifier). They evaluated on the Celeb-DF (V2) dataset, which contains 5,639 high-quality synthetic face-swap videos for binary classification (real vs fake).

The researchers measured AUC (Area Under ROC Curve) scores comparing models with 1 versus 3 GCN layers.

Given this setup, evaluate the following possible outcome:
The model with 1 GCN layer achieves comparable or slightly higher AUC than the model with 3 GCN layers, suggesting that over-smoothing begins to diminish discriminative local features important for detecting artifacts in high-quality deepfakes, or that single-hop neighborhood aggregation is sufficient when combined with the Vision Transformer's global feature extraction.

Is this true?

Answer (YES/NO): NO